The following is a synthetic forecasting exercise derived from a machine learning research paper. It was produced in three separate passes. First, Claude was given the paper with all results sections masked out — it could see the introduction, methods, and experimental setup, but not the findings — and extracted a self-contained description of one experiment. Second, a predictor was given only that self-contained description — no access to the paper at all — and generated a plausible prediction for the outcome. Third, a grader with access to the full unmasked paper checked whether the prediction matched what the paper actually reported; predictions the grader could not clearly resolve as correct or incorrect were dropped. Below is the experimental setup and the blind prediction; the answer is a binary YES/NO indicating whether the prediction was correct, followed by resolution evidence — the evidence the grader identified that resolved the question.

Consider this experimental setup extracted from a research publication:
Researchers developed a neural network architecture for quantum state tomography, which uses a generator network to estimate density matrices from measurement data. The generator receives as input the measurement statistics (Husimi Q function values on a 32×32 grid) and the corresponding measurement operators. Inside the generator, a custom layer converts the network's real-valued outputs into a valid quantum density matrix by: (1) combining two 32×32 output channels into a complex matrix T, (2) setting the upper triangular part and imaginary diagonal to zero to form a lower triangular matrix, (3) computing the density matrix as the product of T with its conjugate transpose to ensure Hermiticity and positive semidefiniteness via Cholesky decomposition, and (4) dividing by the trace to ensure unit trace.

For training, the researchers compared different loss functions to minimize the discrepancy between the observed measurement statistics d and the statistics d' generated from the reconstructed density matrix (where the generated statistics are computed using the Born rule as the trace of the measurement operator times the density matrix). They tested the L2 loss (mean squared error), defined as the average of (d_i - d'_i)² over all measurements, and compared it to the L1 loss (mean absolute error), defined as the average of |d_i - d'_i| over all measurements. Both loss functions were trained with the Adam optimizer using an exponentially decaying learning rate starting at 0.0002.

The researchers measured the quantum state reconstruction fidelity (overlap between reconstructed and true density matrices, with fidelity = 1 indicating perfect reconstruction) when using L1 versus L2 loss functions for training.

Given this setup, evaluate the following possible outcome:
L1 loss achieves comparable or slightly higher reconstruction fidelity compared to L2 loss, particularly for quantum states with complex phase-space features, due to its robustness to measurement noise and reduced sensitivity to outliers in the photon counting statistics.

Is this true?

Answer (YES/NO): NO